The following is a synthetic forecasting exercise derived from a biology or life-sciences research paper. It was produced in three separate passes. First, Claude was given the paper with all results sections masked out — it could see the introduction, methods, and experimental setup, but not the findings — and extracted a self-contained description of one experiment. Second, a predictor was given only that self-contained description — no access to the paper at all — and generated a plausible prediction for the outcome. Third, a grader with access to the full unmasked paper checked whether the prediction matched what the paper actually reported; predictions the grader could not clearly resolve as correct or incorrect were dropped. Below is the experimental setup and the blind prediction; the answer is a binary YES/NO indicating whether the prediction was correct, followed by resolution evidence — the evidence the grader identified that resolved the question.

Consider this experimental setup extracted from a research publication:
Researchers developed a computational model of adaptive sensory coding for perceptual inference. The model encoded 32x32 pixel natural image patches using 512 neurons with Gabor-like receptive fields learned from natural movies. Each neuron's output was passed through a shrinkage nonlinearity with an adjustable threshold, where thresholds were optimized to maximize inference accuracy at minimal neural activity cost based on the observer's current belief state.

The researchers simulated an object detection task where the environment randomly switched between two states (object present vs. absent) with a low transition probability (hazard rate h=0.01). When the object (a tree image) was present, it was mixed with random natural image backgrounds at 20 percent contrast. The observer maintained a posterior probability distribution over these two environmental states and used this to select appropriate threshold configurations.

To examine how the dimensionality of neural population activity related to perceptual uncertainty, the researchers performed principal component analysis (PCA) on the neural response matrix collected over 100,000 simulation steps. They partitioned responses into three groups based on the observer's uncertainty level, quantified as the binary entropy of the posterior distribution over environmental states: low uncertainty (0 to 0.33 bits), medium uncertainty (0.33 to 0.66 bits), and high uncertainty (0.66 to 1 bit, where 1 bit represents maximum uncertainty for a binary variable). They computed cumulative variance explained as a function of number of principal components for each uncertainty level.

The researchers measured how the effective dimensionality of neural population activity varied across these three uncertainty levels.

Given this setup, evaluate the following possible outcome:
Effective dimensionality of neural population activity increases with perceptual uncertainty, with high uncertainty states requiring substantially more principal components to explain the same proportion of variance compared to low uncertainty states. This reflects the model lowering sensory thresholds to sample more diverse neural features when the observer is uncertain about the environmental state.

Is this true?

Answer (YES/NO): YES